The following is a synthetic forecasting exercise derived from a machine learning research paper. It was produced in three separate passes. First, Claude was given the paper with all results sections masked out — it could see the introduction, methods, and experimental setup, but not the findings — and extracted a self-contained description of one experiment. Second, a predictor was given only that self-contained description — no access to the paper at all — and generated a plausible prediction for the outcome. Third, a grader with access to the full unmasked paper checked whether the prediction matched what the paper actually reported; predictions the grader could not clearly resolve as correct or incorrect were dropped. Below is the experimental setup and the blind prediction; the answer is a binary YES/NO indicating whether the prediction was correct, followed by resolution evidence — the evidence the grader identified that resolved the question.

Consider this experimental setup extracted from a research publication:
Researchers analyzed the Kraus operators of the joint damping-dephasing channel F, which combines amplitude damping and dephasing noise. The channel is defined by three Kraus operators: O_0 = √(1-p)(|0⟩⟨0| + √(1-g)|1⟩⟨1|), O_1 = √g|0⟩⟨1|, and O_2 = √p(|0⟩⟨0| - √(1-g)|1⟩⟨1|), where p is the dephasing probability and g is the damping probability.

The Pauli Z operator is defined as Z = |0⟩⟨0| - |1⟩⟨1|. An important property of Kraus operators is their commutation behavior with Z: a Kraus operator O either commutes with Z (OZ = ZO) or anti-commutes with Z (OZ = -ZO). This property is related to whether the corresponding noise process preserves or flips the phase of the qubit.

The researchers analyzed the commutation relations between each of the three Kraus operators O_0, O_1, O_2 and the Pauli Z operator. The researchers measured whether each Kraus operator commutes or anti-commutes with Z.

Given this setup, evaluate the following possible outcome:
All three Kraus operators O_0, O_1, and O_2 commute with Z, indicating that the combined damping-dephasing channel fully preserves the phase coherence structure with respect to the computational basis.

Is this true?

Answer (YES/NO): NO